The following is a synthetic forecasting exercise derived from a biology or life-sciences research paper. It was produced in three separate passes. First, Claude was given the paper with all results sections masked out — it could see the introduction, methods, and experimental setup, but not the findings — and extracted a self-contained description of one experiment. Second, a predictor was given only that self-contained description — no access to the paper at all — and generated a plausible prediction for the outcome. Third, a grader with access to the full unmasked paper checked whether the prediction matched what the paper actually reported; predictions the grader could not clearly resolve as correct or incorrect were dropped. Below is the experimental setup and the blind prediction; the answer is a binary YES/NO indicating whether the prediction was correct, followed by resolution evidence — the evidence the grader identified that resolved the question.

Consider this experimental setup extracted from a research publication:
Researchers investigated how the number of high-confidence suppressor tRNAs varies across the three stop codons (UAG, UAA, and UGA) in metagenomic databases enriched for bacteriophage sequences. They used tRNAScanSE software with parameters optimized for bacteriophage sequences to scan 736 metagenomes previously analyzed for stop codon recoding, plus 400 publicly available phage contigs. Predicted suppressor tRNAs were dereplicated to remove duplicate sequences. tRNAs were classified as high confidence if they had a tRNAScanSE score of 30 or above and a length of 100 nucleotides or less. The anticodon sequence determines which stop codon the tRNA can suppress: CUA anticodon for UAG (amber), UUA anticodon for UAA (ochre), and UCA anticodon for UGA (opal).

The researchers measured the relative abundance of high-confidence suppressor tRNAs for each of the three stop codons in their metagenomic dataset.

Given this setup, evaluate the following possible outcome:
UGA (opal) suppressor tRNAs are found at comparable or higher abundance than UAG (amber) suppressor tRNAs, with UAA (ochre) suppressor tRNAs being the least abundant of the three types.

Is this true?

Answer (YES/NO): NO